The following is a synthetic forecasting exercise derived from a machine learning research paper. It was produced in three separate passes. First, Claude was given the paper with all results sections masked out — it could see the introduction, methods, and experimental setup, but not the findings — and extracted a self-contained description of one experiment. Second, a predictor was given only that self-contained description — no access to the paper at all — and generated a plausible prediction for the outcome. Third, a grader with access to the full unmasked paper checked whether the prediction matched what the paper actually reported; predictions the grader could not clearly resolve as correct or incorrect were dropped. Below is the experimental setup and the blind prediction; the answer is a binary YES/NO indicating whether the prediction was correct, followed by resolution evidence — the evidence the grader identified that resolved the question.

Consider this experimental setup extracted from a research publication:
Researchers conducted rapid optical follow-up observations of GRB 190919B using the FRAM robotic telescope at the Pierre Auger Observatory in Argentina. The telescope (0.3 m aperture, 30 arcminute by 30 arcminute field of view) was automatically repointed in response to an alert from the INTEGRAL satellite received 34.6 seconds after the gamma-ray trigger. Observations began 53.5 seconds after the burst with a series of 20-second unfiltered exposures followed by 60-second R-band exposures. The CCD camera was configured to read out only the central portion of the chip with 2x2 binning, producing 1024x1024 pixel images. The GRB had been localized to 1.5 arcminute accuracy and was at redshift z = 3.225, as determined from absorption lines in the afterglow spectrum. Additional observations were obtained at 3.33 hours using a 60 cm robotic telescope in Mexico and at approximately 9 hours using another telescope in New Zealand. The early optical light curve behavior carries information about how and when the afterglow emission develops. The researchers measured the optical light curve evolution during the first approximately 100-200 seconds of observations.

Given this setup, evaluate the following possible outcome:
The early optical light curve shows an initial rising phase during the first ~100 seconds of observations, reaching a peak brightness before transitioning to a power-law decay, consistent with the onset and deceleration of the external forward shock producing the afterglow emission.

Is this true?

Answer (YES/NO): NO